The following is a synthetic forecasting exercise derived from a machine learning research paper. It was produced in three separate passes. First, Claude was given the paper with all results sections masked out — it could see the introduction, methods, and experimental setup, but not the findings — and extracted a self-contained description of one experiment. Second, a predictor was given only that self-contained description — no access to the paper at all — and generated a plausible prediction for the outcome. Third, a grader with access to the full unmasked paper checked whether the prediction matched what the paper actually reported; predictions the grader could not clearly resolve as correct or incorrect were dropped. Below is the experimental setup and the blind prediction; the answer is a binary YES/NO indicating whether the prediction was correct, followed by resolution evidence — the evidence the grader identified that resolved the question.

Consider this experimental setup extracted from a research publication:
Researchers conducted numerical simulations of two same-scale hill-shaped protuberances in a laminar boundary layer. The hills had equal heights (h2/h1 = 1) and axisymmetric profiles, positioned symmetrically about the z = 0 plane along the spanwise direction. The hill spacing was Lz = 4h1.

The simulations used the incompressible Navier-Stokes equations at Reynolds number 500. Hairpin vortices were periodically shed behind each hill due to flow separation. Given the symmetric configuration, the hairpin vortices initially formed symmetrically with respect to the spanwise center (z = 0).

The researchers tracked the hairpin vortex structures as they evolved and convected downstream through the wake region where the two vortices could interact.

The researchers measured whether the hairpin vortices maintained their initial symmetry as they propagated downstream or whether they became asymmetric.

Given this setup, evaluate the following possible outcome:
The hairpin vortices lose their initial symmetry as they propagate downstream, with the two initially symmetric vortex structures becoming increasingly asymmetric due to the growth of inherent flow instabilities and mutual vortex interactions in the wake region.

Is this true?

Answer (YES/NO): YES